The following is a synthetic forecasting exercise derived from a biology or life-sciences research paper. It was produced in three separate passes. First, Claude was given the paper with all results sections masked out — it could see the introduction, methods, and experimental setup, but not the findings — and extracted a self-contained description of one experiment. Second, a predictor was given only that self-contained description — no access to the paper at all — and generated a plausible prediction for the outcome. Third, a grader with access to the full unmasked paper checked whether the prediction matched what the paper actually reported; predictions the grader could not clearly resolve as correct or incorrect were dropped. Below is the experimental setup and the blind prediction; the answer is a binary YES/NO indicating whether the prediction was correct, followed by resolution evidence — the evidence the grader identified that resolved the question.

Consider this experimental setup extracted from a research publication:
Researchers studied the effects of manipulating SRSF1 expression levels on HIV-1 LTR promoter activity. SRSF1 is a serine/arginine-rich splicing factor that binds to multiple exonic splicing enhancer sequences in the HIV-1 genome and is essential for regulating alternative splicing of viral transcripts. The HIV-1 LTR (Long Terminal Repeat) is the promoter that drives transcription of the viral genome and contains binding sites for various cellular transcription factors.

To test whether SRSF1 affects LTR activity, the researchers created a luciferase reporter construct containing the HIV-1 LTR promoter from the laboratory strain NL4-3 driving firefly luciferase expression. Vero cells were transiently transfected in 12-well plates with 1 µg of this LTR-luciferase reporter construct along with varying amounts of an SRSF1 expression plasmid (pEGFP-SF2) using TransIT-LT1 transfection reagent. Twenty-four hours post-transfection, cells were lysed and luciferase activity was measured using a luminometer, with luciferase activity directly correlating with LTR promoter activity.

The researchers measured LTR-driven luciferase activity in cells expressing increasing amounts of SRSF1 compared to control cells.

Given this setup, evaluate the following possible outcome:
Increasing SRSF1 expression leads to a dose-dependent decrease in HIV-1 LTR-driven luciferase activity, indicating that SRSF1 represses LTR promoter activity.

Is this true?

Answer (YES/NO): YES